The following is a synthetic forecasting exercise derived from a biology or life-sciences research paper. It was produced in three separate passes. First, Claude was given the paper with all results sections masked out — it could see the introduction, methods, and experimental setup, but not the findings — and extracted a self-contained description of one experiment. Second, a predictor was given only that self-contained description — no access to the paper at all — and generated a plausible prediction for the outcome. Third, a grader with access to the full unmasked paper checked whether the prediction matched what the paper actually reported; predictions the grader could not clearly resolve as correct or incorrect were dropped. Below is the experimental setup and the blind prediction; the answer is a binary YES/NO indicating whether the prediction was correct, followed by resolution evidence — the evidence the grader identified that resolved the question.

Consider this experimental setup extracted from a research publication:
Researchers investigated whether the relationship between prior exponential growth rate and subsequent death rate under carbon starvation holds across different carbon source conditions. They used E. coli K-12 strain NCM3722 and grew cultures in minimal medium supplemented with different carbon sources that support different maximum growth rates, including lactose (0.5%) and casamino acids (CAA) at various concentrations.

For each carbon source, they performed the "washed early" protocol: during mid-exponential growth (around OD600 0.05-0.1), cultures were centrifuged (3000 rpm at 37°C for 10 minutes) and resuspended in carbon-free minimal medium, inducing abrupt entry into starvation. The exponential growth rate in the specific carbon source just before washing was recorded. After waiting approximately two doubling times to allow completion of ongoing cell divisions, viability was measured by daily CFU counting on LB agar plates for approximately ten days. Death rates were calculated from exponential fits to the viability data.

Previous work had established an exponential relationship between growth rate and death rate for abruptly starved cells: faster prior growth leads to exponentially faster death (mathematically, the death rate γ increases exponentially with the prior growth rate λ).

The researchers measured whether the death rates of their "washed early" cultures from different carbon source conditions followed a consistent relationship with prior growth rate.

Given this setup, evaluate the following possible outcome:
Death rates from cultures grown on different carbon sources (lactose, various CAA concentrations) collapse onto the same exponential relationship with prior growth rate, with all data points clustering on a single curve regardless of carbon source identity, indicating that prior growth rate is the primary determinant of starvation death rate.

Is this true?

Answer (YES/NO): YES